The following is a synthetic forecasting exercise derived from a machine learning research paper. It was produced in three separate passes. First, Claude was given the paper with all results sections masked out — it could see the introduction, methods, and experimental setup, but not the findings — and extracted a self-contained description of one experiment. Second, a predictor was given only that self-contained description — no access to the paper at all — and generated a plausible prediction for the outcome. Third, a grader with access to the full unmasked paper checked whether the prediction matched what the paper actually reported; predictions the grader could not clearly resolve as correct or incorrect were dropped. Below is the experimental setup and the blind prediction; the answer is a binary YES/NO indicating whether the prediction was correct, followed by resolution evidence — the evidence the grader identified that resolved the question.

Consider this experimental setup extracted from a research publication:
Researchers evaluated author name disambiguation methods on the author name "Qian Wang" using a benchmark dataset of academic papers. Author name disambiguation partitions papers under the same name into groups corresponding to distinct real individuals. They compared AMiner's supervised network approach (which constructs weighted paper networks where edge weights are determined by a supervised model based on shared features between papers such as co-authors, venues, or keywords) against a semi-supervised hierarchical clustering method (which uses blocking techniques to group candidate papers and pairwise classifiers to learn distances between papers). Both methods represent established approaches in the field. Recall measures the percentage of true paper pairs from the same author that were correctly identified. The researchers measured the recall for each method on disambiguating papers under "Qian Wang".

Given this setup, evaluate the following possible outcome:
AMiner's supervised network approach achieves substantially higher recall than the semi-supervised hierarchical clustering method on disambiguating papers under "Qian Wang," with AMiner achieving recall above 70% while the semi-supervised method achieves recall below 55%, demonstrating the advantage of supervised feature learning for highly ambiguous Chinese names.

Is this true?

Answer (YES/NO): NO